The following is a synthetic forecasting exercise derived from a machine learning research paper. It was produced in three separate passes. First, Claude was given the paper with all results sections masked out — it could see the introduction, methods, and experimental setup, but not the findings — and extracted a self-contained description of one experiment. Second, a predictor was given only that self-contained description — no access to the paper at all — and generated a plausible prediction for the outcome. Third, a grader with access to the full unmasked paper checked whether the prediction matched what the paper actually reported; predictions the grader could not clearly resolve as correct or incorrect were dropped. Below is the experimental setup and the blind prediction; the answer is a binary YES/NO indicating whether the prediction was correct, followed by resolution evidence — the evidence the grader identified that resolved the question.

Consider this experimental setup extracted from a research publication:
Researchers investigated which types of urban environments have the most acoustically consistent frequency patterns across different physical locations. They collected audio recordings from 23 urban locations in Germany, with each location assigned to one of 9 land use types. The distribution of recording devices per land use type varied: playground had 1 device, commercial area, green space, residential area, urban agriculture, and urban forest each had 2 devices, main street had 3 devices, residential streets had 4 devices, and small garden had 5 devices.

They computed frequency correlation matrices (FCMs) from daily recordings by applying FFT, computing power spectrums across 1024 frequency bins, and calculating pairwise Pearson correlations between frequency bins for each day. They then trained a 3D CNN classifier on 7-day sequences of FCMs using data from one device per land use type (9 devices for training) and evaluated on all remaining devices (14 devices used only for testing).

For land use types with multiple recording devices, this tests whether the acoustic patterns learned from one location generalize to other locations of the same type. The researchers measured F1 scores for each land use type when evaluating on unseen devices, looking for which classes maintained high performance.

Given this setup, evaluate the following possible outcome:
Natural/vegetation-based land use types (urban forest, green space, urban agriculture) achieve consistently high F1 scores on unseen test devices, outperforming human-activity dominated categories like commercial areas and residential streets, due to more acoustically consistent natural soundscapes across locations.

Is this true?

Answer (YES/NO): NO